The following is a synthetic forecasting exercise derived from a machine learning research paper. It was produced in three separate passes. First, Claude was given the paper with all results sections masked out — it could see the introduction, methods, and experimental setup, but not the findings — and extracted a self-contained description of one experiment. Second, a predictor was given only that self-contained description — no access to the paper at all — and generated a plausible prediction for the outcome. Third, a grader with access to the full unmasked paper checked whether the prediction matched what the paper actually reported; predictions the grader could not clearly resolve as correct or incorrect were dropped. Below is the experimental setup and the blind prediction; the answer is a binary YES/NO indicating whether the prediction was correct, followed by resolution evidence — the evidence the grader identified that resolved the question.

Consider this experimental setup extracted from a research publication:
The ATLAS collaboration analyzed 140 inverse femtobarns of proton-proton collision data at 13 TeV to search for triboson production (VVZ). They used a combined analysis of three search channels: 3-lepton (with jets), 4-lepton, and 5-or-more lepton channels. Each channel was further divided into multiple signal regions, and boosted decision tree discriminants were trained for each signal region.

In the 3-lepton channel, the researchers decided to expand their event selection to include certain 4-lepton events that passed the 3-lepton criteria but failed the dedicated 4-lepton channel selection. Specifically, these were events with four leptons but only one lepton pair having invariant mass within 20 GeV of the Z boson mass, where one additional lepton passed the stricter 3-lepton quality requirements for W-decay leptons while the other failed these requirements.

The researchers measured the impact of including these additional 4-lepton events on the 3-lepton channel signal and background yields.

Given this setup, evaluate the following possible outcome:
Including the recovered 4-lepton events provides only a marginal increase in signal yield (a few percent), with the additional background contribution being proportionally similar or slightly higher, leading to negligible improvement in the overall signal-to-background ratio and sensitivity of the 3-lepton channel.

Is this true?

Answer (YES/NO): NO